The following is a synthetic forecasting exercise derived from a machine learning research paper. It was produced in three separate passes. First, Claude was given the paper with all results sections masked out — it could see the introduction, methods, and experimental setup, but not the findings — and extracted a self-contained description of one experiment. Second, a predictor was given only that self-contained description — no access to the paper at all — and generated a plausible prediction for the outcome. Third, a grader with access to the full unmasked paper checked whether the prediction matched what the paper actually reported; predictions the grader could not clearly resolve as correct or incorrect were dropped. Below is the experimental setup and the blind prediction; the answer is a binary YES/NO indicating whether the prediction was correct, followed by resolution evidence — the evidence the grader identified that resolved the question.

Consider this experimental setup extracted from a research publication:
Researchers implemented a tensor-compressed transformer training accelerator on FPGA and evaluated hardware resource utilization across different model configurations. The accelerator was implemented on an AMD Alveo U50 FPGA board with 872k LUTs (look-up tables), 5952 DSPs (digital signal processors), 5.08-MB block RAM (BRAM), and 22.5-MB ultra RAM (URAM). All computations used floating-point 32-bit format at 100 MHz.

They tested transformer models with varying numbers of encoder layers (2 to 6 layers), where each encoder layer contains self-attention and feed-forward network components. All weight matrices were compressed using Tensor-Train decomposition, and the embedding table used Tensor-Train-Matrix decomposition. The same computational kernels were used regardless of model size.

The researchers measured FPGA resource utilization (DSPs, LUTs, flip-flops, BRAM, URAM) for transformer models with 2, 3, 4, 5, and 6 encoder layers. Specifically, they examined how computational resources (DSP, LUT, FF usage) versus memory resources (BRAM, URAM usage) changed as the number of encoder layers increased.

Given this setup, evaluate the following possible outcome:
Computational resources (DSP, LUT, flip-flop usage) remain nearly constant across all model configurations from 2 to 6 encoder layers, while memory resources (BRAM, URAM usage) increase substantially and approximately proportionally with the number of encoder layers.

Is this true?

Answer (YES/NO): NO